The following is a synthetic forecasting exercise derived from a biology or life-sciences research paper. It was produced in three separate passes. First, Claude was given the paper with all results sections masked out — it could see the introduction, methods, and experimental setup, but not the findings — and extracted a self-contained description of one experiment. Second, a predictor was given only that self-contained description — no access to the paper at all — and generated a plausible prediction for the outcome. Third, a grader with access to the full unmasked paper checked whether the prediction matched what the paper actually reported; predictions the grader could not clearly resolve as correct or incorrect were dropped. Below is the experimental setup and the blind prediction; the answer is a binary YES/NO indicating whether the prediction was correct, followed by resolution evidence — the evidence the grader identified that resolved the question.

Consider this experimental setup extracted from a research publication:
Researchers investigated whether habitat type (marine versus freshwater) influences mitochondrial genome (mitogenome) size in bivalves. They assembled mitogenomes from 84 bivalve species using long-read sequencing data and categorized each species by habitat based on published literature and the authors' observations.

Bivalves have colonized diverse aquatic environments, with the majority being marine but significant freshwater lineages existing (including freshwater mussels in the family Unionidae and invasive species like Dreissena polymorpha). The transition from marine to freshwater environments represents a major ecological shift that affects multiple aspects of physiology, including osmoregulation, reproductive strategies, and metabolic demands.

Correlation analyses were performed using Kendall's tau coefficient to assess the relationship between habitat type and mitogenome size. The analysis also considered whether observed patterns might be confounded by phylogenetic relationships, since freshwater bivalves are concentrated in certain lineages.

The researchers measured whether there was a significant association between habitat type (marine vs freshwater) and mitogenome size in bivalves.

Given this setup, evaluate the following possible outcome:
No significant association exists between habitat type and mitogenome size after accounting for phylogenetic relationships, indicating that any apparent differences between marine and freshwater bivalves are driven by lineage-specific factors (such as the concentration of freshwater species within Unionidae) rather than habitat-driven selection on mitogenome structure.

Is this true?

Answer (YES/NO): YES